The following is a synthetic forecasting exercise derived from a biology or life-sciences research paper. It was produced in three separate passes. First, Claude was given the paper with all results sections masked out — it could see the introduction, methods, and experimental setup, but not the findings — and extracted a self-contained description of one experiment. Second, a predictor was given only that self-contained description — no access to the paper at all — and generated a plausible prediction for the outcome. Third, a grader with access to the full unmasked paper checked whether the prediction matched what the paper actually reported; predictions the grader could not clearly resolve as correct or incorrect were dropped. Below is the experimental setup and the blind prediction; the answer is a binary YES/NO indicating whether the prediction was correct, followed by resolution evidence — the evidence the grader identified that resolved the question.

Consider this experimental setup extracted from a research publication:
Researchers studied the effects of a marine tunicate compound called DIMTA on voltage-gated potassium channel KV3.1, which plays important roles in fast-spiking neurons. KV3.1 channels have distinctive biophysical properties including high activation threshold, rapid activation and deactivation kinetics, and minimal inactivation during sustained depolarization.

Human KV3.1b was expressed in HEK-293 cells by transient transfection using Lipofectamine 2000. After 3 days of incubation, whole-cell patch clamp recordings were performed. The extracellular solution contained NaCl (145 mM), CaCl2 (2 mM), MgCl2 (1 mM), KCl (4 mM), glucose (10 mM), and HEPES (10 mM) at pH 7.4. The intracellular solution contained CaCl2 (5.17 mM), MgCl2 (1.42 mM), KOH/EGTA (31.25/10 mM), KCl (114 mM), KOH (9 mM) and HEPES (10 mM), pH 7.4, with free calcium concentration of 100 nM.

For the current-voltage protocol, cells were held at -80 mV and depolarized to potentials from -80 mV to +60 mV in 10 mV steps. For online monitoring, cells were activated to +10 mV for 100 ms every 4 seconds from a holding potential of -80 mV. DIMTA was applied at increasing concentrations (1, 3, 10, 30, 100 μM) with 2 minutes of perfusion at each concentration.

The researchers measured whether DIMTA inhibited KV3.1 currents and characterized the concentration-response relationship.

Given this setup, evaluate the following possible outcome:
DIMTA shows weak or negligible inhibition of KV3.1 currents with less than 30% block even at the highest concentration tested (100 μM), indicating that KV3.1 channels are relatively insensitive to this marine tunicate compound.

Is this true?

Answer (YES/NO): NO